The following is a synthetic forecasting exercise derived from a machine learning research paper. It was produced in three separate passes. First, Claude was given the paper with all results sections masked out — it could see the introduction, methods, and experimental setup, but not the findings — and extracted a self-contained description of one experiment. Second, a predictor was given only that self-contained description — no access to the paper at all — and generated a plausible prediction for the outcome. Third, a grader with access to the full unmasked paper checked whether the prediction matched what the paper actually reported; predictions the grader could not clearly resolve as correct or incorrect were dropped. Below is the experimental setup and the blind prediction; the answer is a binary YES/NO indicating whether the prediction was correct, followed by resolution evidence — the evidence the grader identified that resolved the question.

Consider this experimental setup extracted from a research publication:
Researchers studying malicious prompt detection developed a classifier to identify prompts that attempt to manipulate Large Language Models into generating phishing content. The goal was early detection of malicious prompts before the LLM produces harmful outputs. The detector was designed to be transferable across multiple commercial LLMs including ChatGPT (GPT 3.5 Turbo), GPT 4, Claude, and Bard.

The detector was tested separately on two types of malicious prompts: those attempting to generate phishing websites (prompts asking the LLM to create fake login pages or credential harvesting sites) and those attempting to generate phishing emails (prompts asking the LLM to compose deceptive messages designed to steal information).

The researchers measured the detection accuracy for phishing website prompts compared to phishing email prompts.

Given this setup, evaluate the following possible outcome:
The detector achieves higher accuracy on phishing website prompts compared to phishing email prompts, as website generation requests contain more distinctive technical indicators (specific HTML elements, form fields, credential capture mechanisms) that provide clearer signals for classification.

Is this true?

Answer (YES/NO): YES